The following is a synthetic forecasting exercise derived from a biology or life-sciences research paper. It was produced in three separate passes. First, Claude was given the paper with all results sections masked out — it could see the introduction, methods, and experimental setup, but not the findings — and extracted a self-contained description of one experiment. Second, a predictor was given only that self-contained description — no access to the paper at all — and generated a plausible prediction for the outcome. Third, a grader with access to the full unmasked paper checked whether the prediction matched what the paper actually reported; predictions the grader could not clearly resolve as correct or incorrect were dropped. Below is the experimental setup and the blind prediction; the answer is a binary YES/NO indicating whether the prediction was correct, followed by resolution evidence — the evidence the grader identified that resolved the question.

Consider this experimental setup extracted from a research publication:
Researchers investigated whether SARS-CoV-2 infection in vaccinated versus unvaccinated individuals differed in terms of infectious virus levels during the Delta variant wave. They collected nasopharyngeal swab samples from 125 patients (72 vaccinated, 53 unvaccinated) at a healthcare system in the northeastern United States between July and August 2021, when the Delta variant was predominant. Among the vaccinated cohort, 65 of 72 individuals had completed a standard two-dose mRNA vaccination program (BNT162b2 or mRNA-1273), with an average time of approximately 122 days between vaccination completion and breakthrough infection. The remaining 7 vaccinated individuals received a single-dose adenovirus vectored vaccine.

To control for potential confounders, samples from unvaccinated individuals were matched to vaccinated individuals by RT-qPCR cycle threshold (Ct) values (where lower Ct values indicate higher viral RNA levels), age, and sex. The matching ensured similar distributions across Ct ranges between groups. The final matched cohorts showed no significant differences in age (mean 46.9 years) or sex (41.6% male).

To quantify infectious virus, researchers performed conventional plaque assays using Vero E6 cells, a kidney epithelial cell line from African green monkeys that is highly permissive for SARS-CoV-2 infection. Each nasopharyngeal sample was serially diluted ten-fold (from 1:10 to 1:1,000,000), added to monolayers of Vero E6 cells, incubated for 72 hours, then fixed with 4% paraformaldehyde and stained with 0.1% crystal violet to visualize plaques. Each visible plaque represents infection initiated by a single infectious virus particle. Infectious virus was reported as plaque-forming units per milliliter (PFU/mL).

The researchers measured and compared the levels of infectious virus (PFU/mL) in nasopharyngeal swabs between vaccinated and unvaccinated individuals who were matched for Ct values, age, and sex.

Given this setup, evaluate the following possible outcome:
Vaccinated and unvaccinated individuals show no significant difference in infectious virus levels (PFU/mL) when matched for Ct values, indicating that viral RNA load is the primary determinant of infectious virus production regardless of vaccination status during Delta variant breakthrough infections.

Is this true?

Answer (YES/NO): YES